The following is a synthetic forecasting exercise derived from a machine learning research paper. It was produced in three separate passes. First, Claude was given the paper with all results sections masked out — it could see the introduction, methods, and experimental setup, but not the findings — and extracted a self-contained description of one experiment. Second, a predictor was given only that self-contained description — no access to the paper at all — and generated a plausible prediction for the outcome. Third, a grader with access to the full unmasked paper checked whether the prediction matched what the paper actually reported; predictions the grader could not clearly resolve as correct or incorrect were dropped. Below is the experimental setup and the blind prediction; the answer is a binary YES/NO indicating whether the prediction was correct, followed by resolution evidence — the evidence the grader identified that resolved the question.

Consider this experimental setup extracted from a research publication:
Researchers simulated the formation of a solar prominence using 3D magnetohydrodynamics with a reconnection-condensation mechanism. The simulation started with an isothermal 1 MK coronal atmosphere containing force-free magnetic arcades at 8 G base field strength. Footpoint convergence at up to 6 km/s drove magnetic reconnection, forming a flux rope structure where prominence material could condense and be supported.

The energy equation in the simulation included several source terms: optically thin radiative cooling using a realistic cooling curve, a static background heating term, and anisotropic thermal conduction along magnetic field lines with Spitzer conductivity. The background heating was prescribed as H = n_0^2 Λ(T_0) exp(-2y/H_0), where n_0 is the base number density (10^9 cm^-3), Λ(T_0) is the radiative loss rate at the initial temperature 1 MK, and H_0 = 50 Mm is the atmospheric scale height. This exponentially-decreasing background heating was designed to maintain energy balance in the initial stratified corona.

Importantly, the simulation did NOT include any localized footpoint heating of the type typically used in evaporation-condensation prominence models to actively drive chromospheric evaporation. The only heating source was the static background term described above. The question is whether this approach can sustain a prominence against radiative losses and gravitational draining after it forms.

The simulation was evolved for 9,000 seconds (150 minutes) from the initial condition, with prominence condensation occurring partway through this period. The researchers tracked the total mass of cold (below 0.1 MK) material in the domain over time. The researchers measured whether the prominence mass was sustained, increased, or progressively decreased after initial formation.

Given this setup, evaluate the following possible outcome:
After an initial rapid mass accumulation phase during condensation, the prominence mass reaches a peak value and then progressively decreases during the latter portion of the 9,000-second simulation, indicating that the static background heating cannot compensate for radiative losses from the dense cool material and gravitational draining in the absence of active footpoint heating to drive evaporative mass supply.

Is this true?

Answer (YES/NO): YES